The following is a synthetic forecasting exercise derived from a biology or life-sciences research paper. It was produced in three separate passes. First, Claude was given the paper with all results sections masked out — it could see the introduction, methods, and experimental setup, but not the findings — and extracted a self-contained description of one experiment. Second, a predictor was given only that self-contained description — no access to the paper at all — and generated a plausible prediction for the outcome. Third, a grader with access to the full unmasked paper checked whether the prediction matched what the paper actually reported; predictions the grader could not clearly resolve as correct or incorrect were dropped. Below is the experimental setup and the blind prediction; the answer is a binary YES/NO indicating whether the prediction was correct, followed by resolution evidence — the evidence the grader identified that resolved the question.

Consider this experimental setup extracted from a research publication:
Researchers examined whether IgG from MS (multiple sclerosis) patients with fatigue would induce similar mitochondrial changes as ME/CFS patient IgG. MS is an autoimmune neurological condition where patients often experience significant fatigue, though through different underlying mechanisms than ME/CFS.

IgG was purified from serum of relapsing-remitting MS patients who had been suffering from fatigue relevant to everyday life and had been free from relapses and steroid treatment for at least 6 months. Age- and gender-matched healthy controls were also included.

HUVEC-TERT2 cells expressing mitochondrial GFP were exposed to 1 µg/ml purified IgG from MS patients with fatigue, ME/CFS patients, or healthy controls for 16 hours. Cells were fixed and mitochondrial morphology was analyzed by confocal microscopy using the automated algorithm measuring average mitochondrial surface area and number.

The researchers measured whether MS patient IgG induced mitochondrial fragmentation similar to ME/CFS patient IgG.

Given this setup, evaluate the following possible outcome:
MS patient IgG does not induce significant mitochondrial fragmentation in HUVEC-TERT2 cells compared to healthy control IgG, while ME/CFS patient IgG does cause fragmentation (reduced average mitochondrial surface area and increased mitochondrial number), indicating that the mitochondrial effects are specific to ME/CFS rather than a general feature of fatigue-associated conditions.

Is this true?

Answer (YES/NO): YES